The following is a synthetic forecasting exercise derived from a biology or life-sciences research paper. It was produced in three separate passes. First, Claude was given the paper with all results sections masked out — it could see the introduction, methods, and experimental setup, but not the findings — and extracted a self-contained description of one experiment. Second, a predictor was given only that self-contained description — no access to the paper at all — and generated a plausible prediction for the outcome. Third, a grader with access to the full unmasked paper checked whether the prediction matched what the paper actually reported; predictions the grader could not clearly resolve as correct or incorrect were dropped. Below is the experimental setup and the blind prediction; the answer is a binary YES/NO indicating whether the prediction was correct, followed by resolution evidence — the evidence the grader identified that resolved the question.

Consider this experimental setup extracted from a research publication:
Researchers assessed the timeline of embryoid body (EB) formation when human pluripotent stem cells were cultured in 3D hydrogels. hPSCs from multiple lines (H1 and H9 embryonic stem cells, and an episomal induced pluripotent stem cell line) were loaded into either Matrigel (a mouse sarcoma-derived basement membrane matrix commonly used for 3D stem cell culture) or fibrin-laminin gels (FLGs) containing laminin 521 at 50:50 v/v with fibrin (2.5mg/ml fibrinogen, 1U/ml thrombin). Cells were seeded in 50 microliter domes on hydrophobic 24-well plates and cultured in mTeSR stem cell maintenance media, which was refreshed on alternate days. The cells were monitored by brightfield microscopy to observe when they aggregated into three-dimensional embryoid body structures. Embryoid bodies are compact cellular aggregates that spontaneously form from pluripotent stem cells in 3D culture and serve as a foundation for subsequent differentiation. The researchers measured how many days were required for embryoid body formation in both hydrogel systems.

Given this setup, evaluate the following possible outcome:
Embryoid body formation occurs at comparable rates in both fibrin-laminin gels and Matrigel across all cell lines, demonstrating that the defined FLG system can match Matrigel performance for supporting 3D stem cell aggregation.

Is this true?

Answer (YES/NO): YES